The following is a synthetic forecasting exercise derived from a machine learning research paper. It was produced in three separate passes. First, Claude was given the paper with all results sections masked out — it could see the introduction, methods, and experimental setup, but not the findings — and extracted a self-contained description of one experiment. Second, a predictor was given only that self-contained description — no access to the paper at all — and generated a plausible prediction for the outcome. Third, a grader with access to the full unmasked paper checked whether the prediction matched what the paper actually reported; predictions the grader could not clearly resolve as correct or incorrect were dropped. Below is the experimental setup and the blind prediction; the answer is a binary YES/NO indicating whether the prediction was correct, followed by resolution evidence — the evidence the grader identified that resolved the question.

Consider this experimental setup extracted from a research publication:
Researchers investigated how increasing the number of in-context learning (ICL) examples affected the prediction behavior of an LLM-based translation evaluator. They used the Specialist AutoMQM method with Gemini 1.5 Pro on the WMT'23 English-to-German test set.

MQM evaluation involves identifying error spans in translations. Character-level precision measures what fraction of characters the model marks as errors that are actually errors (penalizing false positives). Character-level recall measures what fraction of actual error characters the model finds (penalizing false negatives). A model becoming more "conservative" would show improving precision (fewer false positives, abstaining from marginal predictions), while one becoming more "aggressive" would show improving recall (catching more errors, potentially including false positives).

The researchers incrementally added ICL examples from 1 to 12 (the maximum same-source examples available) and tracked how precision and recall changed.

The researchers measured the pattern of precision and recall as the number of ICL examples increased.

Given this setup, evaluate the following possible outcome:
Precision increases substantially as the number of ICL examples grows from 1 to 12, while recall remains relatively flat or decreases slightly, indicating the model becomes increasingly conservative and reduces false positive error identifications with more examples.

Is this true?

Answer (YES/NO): YES